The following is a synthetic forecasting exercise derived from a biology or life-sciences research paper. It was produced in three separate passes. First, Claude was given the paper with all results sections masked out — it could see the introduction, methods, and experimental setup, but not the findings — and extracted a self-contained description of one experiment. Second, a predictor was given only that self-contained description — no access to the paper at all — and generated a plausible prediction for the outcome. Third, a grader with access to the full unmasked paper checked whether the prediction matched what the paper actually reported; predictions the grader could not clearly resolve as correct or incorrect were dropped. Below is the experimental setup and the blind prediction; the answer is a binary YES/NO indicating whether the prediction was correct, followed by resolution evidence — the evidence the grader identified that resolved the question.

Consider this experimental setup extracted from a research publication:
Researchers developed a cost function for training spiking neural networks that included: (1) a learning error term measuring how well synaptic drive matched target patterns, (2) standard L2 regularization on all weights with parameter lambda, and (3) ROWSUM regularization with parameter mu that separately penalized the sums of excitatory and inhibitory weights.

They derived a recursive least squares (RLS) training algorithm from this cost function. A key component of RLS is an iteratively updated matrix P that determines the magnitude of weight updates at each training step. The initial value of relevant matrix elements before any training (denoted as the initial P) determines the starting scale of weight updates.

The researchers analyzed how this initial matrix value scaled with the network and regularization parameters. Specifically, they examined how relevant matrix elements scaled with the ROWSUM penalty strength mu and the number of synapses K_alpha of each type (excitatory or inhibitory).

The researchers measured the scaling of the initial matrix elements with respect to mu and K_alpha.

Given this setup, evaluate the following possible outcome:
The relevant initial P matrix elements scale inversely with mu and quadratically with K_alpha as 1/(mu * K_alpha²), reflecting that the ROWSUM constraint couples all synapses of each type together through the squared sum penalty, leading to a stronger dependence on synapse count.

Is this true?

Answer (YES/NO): NO